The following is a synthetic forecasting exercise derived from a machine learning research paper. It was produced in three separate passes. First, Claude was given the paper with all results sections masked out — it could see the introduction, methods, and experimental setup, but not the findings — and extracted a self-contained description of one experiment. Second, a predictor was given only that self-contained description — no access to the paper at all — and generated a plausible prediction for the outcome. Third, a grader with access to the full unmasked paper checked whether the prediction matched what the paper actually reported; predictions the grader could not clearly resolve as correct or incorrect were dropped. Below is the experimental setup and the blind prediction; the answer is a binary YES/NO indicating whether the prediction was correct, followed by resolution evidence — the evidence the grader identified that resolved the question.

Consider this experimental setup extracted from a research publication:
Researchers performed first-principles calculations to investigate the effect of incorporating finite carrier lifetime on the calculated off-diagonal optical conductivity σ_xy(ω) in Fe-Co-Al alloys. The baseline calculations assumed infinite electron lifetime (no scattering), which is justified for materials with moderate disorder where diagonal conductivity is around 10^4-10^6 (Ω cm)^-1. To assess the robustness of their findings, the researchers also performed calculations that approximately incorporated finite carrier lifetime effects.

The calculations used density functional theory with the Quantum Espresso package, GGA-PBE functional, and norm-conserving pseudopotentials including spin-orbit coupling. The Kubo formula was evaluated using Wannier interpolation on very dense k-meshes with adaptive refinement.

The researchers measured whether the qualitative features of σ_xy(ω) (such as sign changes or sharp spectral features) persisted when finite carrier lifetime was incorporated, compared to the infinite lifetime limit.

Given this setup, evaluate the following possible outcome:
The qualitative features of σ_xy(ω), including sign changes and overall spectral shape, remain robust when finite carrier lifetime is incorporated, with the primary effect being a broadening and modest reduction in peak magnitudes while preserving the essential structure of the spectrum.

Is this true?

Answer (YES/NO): YES